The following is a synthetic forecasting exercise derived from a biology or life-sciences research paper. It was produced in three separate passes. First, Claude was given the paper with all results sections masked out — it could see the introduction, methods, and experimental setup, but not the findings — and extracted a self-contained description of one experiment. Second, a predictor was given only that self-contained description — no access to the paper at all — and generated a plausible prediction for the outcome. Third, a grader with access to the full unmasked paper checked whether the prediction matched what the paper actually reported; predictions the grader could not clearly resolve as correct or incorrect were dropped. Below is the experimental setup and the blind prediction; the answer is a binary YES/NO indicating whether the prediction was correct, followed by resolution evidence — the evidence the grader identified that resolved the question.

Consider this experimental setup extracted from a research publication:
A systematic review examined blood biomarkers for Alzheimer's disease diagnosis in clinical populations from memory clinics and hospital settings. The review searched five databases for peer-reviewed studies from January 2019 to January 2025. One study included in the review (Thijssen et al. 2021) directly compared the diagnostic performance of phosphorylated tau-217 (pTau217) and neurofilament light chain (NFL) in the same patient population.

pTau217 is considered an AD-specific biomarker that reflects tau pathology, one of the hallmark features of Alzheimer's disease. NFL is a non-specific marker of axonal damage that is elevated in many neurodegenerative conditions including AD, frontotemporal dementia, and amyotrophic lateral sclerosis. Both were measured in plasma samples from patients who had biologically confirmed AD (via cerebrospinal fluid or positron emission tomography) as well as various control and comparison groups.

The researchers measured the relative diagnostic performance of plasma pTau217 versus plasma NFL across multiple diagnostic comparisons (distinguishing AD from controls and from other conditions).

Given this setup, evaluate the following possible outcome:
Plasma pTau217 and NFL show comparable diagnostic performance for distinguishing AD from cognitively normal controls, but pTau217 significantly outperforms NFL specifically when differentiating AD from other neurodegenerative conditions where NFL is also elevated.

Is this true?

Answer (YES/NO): NO